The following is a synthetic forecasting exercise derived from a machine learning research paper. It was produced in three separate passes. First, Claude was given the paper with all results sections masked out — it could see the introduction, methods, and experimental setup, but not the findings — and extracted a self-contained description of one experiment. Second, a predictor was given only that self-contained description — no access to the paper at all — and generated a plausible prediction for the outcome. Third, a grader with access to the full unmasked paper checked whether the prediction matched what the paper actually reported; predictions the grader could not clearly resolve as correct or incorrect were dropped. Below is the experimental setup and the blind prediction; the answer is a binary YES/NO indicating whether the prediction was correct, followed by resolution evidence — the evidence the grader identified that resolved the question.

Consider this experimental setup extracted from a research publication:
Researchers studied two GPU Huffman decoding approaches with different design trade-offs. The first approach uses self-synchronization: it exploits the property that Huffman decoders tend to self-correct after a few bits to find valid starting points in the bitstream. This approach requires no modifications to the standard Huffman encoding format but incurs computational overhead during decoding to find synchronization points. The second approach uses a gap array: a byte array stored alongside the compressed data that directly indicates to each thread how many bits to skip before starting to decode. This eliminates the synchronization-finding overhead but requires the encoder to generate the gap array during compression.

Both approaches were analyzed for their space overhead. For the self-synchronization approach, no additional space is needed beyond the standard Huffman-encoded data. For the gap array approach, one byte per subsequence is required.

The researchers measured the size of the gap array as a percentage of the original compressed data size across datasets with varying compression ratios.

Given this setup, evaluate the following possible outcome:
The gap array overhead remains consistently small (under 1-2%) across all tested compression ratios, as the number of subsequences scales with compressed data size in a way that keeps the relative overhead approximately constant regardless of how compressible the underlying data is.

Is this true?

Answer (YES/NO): NO